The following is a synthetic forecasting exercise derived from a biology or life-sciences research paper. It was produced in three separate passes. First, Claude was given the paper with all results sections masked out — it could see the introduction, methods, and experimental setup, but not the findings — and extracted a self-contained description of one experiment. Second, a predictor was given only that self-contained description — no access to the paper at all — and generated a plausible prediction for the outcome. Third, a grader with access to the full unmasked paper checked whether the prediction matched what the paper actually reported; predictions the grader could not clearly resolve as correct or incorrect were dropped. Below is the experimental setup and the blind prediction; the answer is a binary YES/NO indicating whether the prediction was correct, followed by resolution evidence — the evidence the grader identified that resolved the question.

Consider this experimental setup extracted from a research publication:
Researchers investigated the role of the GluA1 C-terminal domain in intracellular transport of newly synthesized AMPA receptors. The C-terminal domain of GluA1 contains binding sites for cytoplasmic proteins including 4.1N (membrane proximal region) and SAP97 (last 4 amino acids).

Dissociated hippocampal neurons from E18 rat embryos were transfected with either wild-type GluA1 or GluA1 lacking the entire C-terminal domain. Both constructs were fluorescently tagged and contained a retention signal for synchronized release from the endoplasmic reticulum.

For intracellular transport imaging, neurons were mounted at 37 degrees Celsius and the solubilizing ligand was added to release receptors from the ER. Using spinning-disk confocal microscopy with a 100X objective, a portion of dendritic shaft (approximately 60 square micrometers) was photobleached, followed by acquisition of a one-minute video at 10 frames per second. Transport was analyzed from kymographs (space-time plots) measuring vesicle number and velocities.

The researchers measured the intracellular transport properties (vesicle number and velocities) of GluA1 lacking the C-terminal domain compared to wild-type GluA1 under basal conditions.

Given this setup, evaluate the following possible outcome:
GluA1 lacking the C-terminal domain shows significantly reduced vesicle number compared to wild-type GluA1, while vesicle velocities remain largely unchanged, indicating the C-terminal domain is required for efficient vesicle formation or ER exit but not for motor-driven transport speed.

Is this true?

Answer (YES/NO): NO